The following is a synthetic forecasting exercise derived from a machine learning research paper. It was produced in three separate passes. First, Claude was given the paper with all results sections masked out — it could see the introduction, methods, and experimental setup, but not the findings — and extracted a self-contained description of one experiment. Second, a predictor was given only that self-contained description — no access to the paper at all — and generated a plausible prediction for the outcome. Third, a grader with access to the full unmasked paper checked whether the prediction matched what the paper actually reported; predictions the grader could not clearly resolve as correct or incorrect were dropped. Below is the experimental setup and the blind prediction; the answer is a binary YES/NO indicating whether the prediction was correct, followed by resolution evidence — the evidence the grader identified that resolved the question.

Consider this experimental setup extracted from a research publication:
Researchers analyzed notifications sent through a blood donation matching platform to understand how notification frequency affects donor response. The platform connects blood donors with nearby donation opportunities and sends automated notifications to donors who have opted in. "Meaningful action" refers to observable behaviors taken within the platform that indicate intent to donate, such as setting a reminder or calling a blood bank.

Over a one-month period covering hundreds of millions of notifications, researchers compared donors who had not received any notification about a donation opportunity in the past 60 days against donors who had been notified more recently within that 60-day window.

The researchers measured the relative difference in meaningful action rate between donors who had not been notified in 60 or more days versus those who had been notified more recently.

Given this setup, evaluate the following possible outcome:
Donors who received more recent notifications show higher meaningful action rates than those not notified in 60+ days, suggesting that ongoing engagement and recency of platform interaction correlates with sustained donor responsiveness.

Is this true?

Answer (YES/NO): NO